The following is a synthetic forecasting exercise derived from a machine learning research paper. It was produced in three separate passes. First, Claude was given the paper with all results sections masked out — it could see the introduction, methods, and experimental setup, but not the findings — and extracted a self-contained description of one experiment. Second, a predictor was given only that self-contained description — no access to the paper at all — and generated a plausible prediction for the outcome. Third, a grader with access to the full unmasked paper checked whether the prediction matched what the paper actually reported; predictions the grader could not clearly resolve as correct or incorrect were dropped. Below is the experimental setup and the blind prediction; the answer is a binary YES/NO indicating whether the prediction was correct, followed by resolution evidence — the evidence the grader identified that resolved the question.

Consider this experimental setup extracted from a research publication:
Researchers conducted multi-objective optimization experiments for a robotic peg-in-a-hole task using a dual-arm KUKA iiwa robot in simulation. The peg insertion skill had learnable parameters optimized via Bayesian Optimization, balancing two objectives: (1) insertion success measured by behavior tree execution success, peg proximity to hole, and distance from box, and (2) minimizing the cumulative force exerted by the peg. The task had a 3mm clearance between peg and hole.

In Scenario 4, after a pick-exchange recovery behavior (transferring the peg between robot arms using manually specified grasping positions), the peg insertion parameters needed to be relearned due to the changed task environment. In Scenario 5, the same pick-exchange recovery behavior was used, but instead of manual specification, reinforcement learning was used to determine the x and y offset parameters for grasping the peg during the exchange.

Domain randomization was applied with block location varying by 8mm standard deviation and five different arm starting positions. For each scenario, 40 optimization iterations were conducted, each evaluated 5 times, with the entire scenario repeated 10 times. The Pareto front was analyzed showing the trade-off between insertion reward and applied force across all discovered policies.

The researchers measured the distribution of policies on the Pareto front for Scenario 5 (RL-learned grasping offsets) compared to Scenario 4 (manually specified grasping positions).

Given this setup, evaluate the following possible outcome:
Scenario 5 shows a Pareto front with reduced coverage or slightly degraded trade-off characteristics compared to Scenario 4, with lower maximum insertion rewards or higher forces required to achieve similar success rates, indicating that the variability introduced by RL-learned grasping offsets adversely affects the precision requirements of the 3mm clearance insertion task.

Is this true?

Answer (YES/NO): NO